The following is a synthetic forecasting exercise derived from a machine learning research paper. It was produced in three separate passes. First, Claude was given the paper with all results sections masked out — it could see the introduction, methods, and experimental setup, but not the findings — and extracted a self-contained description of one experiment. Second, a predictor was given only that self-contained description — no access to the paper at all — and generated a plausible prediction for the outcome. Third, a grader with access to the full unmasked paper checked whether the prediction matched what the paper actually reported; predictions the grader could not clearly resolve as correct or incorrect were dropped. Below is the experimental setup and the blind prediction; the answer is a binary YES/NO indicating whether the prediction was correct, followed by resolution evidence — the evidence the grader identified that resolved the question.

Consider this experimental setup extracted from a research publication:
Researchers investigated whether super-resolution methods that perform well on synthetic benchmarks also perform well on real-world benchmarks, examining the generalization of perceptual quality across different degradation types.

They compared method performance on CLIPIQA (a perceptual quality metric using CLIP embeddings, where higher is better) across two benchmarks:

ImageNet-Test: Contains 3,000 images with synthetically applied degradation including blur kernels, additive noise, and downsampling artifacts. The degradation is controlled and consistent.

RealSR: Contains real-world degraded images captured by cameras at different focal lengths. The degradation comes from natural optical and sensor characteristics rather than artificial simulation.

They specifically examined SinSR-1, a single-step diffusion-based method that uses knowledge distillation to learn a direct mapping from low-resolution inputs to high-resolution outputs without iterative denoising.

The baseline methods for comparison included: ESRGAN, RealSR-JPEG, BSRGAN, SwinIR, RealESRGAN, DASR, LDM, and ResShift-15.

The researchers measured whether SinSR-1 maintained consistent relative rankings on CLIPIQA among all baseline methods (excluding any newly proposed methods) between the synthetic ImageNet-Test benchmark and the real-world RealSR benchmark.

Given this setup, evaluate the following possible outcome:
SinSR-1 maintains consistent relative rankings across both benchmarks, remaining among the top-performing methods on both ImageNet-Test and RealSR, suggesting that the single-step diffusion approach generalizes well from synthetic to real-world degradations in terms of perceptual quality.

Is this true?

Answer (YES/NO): YES